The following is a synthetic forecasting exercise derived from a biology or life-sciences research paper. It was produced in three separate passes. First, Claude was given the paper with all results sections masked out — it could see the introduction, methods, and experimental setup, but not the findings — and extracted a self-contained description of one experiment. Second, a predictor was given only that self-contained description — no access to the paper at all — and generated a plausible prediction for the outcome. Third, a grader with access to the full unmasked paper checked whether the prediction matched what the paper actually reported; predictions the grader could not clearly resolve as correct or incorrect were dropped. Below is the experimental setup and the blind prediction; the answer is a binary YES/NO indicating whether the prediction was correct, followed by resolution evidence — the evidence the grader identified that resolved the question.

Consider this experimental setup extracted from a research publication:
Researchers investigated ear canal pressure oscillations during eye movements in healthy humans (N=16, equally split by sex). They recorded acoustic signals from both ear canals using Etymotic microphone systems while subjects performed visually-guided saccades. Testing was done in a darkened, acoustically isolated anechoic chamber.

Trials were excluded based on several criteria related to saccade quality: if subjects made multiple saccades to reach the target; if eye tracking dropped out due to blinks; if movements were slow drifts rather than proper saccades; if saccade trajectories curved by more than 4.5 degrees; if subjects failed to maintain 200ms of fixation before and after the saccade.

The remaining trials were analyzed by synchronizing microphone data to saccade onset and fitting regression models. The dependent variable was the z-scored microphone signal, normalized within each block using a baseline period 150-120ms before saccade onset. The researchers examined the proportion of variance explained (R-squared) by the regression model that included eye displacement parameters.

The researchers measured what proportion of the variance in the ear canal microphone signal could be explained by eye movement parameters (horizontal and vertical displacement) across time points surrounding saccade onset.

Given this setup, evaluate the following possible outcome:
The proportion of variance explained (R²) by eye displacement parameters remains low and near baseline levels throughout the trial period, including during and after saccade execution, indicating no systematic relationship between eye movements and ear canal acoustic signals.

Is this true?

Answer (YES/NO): NO